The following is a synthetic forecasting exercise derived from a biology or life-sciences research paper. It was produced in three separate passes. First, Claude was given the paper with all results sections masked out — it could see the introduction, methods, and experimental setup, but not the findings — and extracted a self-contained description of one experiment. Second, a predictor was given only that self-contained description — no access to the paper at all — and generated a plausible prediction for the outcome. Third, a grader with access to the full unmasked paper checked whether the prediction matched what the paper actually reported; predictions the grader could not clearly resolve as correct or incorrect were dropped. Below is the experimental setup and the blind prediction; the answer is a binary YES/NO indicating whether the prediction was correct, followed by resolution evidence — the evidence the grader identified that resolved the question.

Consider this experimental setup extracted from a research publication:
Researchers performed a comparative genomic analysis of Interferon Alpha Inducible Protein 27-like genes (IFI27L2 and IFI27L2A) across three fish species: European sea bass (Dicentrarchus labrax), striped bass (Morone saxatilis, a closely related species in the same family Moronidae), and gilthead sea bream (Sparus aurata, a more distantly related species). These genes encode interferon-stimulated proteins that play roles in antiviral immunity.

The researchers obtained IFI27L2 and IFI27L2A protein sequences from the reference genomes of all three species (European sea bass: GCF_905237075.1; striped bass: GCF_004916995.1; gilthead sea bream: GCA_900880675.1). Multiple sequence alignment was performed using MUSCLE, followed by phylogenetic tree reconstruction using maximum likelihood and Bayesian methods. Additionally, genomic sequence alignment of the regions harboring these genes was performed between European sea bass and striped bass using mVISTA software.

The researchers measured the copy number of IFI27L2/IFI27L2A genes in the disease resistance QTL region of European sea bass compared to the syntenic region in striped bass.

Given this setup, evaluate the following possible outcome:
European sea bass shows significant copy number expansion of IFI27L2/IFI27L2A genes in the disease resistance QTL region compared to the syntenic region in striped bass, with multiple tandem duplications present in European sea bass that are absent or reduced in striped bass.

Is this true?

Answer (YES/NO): NO